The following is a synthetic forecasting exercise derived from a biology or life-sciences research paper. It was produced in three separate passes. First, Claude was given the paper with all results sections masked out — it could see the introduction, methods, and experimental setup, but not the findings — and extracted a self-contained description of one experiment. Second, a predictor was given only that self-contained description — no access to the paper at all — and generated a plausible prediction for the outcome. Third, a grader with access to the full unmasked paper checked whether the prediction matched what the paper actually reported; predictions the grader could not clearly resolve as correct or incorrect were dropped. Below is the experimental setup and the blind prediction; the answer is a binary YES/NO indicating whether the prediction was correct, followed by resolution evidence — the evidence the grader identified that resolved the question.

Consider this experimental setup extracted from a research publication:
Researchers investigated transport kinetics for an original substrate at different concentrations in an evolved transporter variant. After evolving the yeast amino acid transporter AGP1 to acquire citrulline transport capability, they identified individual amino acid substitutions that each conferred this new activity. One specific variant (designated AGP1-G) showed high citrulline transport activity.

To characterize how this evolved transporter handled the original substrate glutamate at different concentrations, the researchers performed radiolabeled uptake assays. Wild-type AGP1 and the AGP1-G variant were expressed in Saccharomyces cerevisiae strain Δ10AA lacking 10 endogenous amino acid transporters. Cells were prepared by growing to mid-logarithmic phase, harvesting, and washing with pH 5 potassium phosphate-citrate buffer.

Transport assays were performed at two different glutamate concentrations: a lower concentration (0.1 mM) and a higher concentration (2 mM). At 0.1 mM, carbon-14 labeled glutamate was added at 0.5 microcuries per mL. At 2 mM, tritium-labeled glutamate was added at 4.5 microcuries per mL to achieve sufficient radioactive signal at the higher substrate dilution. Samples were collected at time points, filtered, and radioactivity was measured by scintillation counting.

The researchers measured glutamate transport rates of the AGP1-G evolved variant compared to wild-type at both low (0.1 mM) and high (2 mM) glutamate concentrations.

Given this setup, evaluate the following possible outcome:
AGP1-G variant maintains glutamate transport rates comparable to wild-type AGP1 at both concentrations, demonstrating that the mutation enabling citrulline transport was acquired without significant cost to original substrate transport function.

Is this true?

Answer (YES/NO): YES